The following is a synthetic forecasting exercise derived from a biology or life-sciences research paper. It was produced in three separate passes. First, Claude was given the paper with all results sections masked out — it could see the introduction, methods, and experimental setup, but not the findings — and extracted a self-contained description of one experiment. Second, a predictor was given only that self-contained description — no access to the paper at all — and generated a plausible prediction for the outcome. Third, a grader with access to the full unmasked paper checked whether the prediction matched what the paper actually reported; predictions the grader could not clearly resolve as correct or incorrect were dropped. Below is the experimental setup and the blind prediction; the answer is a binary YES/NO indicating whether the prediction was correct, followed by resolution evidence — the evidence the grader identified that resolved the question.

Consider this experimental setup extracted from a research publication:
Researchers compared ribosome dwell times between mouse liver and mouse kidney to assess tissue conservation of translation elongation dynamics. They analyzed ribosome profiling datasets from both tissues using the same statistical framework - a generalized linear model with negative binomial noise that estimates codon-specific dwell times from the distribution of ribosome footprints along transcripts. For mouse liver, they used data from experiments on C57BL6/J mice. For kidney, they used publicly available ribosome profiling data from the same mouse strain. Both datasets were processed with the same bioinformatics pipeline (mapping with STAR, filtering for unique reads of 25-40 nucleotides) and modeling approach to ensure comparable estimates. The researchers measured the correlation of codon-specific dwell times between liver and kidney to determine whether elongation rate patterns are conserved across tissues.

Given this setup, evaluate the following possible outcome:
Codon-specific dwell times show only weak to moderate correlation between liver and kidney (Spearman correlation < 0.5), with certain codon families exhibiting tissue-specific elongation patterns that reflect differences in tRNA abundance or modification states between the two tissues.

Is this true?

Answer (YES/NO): NO